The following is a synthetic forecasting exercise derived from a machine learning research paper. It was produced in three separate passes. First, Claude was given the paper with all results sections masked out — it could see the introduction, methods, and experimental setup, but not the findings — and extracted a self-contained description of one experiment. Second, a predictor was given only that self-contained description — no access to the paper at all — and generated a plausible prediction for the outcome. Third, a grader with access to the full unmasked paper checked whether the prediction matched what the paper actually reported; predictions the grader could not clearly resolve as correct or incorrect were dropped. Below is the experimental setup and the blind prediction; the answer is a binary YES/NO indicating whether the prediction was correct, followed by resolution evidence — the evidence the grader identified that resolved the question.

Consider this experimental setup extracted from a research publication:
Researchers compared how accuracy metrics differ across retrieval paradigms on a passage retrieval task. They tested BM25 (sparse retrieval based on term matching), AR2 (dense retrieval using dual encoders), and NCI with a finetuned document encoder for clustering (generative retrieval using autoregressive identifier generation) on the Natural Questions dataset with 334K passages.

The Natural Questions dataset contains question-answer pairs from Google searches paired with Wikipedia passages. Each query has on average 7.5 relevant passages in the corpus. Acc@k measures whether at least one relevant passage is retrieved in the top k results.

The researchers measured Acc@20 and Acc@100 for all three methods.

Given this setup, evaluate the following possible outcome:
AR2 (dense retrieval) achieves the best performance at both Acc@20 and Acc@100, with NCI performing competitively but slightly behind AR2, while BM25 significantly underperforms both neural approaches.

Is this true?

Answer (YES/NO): NO